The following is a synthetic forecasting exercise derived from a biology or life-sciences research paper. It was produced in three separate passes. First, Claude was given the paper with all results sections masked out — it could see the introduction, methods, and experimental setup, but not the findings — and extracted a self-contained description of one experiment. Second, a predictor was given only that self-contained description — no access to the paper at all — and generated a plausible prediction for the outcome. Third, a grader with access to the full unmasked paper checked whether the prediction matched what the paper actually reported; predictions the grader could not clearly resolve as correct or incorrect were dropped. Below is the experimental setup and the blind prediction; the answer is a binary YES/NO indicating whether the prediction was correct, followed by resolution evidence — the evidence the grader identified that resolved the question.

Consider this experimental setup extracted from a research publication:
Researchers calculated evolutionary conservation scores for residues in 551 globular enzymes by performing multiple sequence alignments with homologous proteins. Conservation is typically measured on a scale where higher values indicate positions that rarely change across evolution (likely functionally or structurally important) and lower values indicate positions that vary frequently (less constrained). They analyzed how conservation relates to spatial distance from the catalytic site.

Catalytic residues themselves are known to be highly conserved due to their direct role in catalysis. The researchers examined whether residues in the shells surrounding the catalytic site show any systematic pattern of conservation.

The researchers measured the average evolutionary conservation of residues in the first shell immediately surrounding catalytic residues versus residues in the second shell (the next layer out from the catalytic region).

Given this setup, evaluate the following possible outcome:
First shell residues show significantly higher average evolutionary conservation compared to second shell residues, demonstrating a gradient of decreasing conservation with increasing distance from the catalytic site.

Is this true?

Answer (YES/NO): NO